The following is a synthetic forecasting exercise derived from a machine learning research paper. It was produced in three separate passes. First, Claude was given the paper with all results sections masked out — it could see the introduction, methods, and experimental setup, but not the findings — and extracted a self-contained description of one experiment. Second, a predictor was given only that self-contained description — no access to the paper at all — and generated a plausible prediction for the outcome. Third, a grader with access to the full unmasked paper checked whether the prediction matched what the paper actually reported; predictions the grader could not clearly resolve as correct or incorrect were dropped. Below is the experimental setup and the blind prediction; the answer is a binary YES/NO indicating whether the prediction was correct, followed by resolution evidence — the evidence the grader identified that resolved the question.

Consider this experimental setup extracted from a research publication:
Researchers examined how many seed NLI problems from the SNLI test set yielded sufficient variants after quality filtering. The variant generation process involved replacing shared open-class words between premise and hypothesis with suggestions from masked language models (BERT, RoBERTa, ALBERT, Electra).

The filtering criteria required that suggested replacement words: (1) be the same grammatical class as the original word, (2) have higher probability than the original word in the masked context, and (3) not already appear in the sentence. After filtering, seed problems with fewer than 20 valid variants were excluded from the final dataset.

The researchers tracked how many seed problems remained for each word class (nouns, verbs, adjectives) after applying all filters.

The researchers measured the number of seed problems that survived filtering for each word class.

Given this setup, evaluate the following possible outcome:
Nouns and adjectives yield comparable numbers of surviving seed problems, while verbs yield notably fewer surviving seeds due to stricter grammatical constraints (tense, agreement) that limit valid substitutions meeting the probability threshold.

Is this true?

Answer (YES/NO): NO